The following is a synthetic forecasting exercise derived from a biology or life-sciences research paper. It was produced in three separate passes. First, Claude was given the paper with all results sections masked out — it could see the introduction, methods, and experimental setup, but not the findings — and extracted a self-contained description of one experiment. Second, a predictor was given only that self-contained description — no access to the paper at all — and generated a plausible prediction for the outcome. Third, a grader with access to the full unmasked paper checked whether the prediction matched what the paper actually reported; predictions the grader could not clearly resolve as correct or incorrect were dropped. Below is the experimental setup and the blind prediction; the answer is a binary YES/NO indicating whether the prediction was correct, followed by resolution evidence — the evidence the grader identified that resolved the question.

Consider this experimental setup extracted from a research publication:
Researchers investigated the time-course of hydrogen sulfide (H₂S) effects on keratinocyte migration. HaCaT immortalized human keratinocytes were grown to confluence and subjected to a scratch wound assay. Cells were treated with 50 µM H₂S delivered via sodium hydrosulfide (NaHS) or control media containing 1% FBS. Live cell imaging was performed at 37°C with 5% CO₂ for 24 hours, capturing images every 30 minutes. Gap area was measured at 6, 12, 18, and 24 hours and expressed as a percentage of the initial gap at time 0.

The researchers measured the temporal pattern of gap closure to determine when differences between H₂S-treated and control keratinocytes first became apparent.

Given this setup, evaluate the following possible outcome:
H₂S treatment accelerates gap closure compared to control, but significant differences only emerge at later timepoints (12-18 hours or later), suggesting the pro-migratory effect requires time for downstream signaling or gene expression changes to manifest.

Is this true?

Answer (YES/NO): NO